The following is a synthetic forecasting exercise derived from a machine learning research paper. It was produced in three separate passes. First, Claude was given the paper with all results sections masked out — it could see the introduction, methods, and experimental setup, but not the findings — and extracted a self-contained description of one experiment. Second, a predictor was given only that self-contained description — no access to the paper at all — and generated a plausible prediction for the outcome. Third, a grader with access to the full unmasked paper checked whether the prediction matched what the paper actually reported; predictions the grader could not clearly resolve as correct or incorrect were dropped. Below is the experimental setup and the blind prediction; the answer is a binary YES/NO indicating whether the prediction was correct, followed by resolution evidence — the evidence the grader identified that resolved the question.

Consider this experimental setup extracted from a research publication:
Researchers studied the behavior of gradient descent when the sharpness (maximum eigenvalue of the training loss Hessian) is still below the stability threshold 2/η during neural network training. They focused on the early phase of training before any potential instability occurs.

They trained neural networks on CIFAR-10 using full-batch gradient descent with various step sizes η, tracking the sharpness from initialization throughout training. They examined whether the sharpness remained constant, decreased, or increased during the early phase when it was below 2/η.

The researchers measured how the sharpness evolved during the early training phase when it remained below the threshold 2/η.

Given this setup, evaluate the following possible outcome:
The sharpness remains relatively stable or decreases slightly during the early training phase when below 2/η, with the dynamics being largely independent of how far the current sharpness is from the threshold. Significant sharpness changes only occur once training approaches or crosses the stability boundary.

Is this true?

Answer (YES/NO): NO